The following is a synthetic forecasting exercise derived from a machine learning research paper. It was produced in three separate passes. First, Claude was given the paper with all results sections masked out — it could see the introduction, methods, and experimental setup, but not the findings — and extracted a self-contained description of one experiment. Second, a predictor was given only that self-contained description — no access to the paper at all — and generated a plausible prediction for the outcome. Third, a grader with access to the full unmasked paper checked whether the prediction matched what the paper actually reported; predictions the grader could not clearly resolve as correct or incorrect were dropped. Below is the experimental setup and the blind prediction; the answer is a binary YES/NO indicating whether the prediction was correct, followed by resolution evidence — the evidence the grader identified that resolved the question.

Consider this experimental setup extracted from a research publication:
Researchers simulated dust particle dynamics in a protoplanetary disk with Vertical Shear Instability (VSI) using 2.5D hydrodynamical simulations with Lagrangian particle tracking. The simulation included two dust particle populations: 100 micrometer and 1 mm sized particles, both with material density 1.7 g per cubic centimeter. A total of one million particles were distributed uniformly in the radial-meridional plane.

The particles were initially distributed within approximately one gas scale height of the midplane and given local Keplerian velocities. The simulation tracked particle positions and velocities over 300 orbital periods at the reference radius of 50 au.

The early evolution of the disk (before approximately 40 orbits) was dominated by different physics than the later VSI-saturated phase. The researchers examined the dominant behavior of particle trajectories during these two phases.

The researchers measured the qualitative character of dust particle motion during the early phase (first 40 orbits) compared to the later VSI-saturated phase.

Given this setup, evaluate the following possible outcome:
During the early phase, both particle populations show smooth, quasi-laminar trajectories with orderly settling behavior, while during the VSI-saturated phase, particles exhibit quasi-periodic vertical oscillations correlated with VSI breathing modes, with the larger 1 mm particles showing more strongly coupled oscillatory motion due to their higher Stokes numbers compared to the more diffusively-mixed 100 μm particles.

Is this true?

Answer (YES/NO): NO